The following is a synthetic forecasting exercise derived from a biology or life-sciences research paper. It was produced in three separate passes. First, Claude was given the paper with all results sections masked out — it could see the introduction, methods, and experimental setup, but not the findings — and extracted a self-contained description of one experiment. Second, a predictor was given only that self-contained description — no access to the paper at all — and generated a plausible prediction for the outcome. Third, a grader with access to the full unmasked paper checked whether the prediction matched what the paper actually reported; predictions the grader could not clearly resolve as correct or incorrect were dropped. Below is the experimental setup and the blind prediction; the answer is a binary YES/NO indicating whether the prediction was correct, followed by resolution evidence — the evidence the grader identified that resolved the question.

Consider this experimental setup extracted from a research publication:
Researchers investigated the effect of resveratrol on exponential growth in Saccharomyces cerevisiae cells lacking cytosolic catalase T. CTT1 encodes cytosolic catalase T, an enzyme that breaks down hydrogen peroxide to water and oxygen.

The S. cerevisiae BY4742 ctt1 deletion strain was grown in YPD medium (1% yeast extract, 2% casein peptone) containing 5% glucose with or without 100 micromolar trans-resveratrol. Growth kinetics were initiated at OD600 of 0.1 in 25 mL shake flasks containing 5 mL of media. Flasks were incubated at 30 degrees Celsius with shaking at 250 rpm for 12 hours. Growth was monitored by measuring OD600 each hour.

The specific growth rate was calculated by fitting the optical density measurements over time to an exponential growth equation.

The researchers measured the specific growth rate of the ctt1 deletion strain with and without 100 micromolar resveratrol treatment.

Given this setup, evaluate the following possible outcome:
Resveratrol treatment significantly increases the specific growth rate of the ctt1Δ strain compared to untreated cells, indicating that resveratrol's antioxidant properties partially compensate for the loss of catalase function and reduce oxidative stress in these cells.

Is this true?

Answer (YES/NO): NO